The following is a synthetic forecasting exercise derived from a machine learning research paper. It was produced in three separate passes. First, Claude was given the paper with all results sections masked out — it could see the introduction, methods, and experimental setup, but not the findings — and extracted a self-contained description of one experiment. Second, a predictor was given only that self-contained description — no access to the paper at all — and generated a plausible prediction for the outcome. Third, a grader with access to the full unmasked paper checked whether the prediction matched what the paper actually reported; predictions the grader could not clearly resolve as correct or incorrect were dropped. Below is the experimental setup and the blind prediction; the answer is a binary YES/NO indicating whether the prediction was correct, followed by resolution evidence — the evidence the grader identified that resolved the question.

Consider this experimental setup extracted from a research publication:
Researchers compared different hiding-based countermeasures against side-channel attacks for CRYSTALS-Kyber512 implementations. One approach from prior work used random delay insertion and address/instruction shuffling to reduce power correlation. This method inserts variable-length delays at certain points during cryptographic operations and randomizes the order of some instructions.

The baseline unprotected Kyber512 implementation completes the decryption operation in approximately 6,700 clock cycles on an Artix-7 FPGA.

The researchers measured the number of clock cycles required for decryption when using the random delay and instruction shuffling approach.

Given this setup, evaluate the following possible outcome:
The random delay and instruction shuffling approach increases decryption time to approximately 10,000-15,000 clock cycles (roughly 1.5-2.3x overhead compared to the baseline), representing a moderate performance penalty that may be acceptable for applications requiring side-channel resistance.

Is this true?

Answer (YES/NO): NO